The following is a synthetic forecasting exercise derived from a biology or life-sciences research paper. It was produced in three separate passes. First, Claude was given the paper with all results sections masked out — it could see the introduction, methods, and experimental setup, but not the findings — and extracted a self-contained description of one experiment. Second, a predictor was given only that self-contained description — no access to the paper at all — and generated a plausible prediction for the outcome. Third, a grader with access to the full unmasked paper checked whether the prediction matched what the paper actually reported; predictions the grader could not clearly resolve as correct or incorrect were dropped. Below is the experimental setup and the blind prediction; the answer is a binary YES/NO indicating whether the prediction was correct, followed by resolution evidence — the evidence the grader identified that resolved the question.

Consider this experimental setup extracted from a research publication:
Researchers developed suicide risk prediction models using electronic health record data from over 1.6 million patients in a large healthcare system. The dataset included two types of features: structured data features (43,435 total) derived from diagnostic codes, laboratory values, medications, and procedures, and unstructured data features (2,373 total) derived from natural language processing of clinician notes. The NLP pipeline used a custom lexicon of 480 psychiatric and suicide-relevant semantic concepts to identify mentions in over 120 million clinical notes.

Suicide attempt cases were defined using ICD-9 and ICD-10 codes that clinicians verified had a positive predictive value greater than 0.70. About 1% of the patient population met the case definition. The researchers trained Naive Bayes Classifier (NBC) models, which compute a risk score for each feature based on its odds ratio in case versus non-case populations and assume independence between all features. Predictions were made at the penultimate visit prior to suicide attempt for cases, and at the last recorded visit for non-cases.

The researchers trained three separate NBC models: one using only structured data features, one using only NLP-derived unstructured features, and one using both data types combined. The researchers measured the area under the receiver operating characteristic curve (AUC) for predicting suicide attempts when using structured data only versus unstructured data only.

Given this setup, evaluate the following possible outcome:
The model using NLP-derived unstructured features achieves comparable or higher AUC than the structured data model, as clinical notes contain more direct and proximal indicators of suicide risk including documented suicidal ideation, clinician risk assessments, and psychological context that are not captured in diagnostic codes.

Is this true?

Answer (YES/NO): NO